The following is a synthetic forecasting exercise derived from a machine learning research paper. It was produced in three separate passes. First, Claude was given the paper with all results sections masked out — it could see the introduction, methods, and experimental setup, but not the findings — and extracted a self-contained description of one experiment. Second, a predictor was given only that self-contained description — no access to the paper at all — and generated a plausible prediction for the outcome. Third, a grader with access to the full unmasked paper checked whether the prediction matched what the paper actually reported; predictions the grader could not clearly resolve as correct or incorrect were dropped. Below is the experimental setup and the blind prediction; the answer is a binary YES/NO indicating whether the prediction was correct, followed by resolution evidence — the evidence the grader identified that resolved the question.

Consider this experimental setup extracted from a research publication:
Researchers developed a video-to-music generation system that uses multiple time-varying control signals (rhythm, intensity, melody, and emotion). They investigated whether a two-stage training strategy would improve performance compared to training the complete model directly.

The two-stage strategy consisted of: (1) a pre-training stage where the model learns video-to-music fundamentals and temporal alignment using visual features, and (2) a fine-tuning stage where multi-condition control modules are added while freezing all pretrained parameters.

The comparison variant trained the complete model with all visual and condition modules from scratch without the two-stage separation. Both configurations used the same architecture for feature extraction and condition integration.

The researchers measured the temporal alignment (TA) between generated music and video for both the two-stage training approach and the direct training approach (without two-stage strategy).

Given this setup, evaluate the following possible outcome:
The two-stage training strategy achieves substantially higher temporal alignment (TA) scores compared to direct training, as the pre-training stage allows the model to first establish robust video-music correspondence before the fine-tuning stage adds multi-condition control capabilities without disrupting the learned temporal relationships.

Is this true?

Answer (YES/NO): YES